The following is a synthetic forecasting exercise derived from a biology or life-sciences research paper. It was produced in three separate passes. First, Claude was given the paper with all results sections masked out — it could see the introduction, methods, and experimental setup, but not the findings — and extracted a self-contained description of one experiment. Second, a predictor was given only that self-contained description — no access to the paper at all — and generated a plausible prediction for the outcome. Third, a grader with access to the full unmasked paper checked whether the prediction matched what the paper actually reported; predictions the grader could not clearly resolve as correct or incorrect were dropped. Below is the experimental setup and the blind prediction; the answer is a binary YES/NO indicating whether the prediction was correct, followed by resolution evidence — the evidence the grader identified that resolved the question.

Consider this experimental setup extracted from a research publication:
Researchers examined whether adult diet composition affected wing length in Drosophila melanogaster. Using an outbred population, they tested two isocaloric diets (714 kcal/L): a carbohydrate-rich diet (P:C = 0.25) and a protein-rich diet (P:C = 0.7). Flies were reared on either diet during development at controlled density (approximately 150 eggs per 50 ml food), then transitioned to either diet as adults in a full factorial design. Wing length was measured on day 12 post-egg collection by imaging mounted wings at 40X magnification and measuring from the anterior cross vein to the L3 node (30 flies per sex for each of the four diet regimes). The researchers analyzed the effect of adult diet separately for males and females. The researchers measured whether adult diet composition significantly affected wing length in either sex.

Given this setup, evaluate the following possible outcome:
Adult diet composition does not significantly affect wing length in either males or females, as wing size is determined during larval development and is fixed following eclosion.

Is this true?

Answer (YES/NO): YES